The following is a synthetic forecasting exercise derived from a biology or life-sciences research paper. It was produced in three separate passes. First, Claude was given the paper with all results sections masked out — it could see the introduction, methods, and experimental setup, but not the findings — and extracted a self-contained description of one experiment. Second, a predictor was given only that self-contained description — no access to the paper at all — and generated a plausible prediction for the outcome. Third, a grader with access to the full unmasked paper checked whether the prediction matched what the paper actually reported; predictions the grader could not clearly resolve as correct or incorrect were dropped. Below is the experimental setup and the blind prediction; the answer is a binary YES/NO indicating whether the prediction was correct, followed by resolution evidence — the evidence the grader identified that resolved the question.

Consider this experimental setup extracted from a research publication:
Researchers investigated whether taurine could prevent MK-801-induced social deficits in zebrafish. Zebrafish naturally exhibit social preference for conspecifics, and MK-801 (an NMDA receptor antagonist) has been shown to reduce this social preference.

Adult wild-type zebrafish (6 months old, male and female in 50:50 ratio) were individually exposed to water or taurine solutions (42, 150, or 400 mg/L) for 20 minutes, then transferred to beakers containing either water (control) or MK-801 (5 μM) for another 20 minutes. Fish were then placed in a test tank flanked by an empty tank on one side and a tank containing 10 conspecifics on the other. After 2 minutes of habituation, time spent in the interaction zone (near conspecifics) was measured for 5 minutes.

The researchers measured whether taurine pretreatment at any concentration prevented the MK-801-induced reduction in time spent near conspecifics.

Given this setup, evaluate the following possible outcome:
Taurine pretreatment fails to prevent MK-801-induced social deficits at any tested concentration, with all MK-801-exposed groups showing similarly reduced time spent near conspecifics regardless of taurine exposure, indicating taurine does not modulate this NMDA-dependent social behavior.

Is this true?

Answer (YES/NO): YES